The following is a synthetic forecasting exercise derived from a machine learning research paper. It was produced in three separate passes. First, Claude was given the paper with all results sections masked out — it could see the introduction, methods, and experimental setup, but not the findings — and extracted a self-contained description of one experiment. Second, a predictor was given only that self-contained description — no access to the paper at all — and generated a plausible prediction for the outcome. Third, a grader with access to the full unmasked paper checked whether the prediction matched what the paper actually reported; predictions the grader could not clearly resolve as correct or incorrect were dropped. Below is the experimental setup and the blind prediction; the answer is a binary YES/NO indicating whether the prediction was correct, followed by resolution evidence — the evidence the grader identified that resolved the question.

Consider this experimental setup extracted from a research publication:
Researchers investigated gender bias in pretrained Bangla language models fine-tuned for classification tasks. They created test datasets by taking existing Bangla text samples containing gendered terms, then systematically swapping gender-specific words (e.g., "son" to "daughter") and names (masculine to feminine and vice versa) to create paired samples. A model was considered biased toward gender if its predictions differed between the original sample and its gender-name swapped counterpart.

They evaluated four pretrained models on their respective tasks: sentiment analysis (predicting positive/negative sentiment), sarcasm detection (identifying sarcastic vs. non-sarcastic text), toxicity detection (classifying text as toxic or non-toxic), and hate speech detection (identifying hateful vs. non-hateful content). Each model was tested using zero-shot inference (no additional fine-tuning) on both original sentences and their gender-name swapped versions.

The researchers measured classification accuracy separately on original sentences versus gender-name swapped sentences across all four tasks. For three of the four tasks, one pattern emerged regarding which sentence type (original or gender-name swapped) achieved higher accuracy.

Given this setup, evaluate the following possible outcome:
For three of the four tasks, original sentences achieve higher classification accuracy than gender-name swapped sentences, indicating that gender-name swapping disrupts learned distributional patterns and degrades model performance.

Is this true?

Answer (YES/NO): YES